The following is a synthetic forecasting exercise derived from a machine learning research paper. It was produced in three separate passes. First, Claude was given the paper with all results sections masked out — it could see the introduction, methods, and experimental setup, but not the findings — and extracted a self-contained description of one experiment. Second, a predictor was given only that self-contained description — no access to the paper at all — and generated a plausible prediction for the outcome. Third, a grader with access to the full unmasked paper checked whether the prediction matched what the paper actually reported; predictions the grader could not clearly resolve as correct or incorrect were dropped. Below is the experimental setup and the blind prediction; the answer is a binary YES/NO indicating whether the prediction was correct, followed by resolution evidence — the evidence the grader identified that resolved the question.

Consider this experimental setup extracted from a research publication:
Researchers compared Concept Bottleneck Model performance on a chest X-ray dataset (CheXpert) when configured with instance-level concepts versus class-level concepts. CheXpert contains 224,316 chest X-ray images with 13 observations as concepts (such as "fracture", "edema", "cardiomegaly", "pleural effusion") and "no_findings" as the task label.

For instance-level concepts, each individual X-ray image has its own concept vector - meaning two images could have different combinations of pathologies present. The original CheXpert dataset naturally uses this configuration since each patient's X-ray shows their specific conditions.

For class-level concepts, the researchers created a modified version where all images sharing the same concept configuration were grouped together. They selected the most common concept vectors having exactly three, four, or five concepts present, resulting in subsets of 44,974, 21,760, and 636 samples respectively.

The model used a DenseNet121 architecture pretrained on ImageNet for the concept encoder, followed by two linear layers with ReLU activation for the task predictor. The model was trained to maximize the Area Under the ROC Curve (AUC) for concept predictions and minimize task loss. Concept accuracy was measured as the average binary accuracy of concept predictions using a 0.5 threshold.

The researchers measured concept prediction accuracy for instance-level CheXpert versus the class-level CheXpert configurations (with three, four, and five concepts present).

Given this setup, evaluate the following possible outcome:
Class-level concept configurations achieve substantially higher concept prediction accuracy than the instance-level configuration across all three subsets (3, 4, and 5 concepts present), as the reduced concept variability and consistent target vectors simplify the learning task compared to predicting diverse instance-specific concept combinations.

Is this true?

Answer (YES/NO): NO